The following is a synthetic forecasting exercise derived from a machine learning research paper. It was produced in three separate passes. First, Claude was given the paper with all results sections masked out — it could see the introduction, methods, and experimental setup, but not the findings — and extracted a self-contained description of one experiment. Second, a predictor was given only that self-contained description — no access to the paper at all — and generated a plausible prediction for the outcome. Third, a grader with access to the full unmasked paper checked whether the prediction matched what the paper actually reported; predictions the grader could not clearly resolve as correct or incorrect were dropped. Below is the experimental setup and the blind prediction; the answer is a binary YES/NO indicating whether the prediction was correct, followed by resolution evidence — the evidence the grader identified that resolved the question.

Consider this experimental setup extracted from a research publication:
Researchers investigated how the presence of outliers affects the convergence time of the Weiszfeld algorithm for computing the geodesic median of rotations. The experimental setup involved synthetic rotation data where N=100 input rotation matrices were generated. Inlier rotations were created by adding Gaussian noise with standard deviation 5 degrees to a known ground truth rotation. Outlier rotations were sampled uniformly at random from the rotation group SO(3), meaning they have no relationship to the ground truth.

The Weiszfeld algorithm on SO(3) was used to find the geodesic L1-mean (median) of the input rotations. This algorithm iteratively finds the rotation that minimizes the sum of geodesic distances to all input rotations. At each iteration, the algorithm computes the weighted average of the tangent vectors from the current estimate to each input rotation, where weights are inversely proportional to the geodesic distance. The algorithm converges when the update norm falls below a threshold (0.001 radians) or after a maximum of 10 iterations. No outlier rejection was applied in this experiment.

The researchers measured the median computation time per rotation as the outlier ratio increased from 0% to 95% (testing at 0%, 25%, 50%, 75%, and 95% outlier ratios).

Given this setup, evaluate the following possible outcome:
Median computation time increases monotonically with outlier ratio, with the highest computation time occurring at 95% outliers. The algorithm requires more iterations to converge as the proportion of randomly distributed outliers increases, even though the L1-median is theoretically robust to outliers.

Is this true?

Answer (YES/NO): YES